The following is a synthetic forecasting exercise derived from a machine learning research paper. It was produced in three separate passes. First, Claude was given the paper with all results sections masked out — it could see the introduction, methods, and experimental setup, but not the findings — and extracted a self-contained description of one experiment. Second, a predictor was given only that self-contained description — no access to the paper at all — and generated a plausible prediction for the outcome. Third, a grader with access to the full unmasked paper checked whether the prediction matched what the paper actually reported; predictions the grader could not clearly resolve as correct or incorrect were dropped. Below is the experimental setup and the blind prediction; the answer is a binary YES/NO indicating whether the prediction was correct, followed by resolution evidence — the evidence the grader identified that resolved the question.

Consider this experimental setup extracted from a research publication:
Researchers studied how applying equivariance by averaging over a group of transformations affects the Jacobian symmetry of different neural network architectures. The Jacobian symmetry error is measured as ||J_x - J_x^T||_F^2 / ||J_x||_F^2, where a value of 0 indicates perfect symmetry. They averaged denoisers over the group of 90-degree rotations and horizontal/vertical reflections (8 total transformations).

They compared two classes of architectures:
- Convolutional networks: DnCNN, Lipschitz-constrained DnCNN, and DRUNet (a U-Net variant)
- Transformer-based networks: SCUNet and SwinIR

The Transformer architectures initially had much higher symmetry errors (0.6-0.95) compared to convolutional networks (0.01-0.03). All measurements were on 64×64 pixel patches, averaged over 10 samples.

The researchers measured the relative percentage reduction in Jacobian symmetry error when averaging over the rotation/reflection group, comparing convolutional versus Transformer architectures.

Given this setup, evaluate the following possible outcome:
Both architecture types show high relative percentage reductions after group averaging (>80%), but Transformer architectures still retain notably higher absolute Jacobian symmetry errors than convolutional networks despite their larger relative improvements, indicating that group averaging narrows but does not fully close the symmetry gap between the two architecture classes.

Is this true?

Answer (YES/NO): NO